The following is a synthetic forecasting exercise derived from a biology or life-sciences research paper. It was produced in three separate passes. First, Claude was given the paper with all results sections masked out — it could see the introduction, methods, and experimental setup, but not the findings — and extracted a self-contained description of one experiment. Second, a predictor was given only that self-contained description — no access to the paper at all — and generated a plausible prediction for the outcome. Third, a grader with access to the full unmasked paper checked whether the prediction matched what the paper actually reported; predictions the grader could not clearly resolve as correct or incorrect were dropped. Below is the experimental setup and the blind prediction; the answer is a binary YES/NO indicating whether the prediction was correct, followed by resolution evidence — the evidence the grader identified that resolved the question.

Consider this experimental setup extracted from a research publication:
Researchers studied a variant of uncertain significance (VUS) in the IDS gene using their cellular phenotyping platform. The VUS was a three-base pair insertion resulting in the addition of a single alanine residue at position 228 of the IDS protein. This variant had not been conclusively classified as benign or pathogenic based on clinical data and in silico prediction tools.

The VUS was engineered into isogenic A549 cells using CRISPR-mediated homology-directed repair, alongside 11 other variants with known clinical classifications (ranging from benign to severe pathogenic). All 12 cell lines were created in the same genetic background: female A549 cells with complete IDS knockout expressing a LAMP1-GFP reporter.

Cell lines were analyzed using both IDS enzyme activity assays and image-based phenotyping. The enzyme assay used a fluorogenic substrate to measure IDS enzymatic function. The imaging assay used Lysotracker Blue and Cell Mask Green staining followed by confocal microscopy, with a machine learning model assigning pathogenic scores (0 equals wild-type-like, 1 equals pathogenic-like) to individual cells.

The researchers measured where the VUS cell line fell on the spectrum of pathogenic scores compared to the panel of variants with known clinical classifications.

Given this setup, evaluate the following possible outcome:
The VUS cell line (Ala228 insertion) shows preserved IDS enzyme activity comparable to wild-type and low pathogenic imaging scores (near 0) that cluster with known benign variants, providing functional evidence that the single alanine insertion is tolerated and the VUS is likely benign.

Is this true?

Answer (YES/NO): NO